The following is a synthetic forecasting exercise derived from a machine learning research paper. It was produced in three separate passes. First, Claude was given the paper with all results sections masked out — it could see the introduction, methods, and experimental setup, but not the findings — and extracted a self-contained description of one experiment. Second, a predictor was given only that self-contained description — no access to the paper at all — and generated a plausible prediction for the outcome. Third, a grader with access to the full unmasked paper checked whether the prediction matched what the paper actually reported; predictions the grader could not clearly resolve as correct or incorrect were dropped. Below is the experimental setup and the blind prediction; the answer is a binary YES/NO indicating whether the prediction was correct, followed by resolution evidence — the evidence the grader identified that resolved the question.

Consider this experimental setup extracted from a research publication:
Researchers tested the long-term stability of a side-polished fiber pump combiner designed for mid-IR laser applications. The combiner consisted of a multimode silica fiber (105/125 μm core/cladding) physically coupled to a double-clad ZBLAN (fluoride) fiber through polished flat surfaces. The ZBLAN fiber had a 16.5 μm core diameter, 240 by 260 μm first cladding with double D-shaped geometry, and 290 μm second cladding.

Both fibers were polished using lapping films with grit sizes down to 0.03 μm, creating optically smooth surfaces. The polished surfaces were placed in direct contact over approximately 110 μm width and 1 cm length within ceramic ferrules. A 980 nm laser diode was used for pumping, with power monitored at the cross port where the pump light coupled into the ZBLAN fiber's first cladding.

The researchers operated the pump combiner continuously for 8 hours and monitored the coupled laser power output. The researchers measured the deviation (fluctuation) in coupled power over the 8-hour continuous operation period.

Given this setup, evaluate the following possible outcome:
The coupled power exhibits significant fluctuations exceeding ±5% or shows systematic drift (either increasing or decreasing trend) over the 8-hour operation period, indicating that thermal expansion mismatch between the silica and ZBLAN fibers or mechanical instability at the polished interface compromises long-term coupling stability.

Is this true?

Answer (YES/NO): NO